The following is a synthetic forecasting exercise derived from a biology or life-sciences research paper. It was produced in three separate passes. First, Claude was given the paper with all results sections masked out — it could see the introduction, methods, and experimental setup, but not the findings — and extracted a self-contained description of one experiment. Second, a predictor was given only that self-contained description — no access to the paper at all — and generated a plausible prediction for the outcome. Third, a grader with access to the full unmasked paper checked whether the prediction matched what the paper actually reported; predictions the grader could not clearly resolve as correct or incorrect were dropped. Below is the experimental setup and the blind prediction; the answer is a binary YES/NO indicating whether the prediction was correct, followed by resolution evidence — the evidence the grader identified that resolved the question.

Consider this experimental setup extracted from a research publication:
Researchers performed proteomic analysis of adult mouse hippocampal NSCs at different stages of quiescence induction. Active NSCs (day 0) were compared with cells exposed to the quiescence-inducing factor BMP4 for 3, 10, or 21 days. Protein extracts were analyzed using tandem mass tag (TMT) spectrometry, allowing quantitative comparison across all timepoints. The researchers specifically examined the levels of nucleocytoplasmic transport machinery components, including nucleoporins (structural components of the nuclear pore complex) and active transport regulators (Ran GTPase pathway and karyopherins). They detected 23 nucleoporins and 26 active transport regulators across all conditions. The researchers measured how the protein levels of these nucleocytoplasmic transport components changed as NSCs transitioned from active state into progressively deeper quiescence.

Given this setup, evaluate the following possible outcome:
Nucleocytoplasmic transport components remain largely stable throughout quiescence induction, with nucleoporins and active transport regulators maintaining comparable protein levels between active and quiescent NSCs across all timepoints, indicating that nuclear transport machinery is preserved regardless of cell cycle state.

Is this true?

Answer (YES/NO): NO